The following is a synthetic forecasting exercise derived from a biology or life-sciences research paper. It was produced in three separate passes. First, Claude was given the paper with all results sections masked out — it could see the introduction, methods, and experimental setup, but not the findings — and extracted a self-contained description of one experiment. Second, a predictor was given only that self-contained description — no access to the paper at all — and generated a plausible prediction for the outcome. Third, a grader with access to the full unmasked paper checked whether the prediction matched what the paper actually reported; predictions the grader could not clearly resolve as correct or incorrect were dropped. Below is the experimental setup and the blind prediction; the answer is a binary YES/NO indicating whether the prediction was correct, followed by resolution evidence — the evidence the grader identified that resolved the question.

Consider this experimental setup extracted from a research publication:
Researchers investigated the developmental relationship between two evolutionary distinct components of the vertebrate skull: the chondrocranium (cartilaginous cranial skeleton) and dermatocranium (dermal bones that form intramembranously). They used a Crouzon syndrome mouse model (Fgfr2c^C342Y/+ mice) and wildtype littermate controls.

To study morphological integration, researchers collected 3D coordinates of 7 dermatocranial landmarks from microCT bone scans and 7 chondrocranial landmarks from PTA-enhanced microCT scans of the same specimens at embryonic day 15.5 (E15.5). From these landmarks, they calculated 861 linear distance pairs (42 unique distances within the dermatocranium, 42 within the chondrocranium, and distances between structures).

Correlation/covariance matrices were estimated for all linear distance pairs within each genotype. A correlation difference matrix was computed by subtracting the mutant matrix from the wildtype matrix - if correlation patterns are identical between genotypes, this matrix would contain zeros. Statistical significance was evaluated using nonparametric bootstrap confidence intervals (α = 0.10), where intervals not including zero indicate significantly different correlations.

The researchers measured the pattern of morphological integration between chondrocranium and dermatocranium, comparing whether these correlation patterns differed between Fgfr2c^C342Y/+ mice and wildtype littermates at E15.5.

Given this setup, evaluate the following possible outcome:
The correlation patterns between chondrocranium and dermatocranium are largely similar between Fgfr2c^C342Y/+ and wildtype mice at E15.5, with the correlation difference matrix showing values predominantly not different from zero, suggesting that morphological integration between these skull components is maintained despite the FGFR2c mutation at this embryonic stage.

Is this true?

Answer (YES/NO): NO